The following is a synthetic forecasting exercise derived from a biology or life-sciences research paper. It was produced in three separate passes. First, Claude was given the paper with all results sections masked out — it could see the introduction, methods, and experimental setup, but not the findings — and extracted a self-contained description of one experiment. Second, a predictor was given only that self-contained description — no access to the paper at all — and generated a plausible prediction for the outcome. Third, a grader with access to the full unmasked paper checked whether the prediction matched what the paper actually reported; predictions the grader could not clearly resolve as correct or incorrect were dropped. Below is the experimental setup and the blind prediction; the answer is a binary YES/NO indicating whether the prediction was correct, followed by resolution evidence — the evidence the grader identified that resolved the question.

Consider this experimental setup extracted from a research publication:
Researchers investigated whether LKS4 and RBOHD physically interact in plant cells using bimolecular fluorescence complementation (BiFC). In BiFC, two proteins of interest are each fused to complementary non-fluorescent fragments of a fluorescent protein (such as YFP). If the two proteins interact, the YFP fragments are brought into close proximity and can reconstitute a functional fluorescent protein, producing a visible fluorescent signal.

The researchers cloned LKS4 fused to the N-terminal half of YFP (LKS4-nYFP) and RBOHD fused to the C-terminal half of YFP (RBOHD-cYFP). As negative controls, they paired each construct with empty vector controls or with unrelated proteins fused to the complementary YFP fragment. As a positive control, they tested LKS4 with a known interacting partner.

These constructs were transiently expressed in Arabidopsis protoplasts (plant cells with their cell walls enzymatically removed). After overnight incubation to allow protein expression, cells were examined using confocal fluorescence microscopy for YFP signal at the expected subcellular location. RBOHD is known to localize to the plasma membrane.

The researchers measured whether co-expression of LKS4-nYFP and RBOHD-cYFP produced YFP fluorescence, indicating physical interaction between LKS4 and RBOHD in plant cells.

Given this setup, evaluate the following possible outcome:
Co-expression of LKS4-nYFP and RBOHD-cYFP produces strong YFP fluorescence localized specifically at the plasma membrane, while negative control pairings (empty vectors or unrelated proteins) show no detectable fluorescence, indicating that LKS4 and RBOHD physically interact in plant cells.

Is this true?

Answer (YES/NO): YES